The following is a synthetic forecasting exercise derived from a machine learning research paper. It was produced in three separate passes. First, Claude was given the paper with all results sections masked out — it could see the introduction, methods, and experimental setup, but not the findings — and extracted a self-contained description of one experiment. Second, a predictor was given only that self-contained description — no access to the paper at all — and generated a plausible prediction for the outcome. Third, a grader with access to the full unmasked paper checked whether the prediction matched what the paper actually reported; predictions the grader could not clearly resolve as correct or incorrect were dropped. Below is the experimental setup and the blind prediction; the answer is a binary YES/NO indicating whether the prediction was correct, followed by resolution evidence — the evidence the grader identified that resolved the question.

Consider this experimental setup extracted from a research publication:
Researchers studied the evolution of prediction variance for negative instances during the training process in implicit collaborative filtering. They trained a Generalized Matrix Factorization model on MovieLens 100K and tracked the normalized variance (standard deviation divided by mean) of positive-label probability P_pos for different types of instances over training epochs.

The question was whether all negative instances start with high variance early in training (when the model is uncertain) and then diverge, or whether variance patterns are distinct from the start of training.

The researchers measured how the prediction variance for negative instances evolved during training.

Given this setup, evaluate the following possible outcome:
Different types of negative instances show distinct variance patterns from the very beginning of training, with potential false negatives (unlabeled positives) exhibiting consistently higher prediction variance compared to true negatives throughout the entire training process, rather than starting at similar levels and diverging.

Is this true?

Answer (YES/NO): NO